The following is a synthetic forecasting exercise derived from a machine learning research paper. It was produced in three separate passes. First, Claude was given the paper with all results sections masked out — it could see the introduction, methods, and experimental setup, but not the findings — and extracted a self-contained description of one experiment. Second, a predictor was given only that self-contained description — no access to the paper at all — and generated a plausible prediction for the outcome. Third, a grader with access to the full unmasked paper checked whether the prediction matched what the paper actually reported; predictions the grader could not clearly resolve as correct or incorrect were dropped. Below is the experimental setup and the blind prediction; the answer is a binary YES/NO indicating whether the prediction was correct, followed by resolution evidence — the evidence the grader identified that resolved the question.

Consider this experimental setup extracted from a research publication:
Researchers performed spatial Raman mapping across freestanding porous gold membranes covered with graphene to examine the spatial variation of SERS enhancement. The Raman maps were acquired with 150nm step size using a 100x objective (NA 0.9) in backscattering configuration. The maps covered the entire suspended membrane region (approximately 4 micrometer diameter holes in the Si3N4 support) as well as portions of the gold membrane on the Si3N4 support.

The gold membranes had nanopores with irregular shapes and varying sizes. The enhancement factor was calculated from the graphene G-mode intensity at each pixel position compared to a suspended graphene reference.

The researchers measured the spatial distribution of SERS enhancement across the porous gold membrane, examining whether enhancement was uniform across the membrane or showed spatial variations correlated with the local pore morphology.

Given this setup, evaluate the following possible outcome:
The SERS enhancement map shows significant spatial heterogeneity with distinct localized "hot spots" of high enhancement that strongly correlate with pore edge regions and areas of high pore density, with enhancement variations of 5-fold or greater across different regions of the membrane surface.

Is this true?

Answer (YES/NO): NO